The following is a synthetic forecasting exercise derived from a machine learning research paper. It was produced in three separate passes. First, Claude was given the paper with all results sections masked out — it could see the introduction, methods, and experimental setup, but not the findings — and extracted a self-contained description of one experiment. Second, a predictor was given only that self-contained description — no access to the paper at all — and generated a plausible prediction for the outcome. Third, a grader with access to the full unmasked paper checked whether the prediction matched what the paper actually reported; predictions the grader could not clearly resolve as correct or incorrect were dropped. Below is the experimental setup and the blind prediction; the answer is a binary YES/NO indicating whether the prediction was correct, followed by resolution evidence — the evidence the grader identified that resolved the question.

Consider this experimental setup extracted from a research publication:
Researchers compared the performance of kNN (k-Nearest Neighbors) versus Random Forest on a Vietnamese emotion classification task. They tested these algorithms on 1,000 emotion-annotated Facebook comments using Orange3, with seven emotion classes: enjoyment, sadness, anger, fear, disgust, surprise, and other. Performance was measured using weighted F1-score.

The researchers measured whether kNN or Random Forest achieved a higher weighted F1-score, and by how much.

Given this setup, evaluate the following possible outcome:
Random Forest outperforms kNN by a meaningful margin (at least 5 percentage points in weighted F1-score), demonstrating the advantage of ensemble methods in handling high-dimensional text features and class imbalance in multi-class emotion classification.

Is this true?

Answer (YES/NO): YES